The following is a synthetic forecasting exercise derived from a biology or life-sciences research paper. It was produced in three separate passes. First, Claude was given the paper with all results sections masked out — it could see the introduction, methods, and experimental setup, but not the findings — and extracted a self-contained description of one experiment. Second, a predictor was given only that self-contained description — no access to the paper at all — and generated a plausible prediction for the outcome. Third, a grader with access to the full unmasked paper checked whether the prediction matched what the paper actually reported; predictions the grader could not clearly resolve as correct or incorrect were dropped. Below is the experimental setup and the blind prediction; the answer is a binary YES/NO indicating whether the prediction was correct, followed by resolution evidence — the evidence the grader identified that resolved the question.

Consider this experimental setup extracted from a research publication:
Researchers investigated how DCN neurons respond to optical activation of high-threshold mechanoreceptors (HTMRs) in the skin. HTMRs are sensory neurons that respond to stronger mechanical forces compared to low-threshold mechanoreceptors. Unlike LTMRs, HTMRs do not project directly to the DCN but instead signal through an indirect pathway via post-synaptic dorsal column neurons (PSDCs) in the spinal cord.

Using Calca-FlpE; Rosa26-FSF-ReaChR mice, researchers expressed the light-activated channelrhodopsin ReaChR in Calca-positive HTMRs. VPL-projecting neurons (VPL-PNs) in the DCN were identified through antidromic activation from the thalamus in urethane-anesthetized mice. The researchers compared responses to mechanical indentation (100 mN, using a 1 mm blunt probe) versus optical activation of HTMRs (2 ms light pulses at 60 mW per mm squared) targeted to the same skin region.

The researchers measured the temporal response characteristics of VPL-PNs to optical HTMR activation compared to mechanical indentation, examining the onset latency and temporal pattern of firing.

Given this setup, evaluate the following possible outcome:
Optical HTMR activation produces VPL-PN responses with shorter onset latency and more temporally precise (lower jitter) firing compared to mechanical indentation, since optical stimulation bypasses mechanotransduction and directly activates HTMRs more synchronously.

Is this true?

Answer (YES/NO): NO